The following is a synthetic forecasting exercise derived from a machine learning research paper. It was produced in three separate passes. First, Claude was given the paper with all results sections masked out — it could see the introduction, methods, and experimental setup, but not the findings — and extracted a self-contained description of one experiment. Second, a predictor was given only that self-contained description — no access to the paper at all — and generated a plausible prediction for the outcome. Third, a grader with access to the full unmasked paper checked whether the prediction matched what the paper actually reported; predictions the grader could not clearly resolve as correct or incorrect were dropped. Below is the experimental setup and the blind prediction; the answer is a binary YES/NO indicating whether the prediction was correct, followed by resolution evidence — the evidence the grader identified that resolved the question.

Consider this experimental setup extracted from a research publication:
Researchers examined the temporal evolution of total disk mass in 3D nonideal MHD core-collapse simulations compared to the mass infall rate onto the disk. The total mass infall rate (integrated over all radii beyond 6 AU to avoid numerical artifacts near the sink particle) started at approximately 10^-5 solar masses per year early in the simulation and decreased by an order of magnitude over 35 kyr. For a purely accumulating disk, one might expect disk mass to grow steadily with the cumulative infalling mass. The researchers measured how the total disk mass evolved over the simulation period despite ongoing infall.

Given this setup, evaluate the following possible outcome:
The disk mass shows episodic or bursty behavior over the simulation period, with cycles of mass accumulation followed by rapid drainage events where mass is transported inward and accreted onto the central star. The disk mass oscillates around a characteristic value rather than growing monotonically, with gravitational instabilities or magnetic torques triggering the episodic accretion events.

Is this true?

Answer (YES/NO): NO